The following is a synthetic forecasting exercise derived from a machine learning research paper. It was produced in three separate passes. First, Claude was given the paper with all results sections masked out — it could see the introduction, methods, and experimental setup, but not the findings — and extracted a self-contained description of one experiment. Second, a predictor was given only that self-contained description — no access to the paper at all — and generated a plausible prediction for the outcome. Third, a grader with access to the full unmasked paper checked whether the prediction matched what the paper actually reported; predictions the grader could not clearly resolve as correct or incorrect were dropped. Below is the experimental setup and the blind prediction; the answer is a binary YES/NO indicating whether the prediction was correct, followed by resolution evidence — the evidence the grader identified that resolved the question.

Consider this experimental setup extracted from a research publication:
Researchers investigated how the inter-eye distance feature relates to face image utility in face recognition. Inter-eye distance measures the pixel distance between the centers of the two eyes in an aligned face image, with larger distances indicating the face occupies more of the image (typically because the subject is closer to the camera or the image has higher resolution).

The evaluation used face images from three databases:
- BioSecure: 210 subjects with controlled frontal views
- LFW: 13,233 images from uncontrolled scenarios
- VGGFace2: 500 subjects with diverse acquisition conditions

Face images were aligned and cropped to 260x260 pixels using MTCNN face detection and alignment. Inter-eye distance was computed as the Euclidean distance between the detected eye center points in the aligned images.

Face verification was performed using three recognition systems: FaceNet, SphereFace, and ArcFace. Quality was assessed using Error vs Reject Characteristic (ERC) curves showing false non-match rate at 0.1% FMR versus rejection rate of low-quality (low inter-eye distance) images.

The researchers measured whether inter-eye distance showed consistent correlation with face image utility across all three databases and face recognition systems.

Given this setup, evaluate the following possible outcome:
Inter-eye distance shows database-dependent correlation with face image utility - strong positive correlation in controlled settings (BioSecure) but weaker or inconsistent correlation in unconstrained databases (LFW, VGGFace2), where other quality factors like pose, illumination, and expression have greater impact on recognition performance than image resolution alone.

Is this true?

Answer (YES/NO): NO